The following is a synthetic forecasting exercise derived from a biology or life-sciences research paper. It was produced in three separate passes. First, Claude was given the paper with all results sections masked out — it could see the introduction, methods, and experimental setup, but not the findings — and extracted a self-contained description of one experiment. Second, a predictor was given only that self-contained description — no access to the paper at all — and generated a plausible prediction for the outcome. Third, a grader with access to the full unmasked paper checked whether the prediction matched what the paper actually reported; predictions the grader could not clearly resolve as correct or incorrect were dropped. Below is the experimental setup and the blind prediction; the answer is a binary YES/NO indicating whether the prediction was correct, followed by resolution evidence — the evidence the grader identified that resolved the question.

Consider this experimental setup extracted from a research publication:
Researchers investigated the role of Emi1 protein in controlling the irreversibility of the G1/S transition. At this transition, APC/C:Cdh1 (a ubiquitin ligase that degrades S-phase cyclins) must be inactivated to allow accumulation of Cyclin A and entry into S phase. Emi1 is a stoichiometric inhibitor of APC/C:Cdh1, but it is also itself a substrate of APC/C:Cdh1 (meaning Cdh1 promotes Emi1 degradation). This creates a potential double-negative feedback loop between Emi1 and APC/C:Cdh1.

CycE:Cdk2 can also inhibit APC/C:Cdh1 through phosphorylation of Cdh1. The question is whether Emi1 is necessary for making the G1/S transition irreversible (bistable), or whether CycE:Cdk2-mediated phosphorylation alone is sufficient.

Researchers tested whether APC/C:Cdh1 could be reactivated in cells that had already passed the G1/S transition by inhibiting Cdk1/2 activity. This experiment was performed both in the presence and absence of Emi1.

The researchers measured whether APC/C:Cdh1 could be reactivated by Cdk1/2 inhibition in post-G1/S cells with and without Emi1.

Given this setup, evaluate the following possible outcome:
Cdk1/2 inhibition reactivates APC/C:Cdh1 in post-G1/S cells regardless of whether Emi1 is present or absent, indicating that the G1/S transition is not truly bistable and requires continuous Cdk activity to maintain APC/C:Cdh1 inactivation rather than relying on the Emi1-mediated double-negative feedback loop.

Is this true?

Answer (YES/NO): NO